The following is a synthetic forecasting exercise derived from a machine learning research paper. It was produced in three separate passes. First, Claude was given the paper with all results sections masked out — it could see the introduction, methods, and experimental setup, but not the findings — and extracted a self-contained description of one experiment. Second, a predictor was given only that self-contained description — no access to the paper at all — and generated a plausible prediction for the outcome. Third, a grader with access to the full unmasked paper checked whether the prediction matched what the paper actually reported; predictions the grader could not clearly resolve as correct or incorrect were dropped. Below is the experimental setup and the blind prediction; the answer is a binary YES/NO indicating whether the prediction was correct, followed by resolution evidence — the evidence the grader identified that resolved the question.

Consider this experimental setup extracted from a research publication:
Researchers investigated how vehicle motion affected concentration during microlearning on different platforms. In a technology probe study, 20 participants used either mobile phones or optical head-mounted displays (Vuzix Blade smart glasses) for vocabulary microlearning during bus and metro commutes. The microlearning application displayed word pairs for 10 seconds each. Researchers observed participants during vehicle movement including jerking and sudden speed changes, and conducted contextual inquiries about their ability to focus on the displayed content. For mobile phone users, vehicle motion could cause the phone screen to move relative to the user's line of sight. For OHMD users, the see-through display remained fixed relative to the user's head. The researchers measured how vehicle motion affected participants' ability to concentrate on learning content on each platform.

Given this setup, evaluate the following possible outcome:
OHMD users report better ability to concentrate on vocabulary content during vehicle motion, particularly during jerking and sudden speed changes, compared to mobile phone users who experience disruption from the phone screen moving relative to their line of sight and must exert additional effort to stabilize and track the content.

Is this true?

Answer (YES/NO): YES